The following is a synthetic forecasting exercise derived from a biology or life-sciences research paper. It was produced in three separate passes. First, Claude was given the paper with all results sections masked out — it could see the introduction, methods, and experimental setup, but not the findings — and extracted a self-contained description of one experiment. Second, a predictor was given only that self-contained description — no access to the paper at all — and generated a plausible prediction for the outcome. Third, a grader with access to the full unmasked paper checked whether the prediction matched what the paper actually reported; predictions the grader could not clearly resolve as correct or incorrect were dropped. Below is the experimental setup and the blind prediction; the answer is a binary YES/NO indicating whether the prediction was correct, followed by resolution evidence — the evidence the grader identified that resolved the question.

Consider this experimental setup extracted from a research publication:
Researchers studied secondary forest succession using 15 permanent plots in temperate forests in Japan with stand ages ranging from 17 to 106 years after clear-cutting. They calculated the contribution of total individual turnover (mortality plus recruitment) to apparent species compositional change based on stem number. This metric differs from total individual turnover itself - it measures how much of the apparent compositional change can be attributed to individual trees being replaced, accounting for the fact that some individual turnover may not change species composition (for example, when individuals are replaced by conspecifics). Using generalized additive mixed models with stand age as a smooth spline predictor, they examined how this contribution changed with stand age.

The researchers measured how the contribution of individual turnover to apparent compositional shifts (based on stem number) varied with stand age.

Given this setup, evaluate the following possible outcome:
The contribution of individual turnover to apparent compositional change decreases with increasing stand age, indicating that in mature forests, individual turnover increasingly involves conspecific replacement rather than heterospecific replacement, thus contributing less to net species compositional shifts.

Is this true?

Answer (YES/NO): NO